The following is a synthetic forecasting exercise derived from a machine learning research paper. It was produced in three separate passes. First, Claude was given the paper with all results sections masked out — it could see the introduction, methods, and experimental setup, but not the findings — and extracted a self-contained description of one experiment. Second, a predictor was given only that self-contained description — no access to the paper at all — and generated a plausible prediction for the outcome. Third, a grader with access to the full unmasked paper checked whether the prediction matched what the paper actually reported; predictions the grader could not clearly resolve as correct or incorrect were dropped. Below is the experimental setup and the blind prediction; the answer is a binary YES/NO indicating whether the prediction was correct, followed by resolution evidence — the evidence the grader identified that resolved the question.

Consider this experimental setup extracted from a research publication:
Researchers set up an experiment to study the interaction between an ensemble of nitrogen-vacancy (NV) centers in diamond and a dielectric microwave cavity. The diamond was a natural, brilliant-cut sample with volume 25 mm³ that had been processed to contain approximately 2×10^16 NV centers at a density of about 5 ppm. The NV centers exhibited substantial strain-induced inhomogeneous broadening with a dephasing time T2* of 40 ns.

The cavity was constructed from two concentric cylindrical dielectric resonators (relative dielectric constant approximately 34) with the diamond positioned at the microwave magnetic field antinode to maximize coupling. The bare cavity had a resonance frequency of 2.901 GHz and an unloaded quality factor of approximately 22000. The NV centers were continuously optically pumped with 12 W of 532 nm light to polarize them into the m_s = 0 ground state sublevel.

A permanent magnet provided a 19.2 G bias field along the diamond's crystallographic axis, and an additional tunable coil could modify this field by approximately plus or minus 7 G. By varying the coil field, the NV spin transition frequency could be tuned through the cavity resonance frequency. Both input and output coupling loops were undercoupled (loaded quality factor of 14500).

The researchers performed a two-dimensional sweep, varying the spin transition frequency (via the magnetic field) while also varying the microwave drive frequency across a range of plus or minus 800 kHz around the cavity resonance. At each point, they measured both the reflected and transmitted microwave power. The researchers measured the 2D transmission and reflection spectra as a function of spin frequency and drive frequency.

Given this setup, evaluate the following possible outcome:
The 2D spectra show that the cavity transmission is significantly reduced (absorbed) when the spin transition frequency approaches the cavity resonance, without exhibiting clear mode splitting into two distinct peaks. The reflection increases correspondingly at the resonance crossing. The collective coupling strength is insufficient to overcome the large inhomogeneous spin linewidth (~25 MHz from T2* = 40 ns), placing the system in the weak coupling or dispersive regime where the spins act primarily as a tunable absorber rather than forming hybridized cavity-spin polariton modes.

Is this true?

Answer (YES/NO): NO